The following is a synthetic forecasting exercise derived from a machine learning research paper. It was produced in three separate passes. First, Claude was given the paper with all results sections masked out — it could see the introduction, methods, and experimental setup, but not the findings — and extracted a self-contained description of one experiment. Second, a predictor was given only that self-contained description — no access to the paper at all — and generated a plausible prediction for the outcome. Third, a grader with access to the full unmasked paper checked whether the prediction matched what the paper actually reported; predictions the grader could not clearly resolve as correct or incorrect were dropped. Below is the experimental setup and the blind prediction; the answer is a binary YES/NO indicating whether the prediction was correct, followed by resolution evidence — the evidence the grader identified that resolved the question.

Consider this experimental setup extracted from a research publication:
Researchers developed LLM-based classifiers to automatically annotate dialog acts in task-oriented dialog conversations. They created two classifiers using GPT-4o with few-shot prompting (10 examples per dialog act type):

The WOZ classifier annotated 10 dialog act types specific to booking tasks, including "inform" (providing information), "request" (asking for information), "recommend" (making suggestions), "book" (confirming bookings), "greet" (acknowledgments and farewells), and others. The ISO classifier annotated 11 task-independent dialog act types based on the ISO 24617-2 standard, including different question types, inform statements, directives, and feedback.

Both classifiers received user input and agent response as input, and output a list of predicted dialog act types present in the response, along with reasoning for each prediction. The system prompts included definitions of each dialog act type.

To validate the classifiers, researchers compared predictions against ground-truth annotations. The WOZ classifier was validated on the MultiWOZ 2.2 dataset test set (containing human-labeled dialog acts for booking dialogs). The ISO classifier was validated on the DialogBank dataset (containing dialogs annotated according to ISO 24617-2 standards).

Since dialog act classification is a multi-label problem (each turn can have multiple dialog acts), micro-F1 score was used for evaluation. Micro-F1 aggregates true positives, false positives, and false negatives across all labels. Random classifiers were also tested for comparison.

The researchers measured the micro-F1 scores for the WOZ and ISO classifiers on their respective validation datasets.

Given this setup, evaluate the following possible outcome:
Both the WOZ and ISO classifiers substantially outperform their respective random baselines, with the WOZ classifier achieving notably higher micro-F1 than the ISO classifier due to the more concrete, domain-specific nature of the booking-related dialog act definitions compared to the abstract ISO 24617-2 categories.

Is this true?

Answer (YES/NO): NO